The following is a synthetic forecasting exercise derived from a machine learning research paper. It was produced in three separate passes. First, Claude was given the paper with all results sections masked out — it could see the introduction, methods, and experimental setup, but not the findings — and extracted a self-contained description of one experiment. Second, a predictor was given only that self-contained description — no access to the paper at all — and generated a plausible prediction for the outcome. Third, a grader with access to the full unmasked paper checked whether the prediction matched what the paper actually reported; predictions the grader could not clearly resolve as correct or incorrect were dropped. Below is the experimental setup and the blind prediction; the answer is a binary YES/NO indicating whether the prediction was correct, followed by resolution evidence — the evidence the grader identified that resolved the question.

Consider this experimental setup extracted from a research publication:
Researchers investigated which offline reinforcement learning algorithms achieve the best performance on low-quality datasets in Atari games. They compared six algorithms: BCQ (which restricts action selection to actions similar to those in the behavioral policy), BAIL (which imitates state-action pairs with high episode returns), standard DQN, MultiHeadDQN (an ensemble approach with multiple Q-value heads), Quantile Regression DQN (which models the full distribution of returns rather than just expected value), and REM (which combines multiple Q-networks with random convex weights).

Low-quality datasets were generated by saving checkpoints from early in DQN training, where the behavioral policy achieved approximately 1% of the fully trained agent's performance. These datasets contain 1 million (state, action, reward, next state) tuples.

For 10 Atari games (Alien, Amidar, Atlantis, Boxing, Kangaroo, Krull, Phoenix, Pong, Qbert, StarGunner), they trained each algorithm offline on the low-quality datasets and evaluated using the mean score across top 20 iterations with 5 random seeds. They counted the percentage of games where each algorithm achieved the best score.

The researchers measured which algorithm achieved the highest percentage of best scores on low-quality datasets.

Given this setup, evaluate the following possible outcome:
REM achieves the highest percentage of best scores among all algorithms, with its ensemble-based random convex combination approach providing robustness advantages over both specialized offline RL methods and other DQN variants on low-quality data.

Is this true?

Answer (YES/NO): NO